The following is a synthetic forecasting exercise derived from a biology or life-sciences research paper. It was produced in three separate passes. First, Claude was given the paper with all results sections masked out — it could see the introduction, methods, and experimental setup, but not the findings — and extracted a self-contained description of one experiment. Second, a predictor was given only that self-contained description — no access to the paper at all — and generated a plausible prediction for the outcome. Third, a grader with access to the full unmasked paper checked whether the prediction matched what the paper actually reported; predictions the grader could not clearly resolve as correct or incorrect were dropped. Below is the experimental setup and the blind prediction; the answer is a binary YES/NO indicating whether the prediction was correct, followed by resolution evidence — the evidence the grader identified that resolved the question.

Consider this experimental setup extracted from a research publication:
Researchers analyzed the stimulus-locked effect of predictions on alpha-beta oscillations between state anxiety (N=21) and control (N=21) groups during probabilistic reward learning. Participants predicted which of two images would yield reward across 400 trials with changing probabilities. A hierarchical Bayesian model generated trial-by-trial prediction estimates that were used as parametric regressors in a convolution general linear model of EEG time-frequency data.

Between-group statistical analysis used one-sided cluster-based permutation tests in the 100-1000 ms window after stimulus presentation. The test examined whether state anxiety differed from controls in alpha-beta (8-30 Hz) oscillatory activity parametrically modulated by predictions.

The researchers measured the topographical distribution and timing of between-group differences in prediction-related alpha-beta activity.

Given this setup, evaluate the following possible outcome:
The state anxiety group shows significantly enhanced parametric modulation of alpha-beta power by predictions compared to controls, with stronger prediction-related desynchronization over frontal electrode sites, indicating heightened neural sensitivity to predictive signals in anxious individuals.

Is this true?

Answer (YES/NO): NO